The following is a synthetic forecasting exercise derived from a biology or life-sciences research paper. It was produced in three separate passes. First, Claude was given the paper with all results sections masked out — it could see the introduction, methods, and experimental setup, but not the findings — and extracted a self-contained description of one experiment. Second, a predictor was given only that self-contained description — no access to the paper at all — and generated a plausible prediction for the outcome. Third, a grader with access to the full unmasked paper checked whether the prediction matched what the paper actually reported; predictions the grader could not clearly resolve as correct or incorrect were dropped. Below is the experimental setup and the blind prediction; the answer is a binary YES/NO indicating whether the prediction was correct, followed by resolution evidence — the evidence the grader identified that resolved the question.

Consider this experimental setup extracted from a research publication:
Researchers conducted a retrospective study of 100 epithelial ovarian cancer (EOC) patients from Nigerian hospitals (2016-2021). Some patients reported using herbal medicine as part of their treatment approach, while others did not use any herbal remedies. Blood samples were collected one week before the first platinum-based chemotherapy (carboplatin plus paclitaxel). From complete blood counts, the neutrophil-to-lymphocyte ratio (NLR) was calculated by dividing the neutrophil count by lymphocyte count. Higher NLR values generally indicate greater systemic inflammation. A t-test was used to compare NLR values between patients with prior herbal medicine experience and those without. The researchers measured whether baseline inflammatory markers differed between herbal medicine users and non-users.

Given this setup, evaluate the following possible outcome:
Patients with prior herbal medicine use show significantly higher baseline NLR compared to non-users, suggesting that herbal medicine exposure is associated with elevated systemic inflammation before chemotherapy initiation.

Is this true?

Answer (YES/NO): NO